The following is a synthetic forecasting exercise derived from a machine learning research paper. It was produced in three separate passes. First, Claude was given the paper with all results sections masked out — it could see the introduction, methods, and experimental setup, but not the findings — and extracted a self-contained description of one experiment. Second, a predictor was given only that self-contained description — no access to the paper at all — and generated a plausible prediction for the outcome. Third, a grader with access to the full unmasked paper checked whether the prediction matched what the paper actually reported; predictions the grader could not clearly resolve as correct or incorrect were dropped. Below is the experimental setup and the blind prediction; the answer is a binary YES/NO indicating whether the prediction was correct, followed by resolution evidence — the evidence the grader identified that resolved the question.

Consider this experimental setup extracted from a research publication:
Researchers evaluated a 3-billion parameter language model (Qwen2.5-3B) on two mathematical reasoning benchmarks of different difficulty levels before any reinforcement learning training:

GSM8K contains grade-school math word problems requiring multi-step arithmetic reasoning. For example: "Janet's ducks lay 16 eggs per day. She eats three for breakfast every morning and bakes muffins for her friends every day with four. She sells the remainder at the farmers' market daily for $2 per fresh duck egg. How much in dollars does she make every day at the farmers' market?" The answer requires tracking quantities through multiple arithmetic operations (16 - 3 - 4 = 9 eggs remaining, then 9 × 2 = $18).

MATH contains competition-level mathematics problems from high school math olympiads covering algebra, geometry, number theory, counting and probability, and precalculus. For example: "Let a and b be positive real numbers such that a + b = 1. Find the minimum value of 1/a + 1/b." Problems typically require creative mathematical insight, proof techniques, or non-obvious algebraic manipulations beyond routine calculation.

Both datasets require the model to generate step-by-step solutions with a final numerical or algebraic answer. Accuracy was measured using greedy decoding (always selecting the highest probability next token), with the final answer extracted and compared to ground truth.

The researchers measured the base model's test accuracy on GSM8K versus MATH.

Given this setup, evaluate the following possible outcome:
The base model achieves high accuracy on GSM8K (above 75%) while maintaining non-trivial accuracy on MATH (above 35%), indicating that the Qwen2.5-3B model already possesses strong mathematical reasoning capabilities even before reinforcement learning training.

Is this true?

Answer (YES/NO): NO